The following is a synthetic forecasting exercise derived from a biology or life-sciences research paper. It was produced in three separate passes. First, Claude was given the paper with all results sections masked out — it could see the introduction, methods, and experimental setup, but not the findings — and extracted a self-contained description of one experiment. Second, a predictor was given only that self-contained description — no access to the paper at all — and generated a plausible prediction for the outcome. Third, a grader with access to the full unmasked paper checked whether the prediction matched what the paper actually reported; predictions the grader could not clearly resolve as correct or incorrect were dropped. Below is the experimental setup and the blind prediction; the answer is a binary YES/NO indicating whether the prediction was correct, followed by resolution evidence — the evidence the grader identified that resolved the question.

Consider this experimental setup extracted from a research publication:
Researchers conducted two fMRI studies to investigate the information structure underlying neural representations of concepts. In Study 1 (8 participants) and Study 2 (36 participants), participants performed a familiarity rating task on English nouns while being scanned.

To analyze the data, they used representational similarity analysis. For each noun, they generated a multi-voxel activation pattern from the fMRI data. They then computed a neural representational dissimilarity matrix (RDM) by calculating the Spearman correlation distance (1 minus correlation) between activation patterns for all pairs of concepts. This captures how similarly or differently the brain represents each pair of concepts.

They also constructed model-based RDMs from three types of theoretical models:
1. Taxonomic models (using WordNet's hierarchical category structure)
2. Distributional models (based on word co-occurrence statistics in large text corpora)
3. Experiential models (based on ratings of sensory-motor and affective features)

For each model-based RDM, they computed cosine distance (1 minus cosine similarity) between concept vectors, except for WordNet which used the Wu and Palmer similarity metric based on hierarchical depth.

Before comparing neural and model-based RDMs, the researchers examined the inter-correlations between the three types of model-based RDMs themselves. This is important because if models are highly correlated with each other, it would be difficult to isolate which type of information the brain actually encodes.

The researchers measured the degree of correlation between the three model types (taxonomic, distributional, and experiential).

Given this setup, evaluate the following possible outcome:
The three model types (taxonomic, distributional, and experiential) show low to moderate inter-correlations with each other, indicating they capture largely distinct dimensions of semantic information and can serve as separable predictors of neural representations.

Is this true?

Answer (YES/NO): NO